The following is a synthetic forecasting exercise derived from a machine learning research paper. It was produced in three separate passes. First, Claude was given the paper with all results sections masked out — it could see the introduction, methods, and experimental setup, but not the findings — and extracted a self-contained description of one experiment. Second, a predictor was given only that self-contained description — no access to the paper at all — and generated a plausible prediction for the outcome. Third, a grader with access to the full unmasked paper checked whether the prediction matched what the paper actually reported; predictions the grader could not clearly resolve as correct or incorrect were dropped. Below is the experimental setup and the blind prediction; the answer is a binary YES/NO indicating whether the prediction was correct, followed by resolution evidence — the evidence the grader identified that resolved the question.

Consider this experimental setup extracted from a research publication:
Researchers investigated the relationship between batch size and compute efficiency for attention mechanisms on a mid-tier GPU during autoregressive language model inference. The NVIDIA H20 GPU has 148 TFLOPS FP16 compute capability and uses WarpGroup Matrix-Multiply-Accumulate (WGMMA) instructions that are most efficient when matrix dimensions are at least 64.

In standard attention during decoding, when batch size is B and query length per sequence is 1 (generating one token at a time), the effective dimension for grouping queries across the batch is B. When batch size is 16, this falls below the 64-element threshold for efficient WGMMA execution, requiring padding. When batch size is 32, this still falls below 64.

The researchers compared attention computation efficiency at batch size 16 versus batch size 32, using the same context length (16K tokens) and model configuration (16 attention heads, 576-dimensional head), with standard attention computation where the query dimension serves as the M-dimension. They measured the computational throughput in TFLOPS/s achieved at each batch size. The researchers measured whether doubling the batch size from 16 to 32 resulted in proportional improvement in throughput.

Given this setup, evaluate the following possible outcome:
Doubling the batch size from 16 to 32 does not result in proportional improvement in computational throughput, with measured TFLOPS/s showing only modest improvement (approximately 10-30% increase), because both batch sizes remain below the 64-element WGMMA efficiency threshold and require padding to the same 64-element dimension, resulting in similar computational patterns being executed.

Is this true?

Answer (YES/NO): NO